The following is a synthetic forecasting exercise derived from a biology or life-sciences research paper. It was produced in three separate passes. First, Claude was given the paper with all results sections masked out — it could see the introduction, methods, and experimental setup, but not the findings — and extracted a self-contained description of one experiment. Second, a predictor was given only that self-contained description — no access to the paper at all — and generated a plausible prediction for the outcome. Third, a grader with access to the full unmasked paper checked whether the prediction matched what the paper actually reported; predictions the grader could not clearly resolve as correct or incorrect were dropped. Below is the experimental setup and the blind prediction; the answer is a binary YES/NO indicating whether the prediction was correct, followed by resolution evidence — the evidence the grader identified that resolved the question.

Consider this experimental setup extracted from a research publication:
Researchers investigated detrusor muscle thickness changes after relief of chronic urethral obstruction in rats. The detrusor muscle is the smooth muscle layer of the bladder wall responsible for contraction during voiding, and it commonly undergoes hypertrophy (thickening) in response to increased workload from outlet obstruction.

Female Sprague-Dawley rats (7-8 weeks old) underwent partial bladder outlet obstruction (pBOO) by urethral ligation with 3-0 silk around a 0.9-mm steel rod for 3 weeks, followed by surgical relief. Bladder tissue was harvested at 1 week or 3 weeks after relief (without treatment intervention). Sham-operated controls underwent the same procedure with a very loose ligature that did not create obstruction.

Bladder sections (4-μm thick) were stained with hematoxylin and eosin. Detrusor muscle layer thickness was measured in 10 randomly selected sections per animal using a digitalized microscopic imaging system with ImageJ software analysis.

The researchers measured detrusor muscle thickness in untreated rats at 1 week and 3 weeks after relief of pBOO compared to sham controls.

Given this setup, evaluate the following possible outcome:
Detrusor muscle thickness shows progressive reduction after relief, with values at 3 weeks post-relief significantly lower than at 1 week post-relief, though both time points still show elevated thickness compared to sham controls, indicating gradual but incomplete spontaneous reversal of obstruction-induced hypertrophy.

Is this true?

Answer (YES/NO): YES